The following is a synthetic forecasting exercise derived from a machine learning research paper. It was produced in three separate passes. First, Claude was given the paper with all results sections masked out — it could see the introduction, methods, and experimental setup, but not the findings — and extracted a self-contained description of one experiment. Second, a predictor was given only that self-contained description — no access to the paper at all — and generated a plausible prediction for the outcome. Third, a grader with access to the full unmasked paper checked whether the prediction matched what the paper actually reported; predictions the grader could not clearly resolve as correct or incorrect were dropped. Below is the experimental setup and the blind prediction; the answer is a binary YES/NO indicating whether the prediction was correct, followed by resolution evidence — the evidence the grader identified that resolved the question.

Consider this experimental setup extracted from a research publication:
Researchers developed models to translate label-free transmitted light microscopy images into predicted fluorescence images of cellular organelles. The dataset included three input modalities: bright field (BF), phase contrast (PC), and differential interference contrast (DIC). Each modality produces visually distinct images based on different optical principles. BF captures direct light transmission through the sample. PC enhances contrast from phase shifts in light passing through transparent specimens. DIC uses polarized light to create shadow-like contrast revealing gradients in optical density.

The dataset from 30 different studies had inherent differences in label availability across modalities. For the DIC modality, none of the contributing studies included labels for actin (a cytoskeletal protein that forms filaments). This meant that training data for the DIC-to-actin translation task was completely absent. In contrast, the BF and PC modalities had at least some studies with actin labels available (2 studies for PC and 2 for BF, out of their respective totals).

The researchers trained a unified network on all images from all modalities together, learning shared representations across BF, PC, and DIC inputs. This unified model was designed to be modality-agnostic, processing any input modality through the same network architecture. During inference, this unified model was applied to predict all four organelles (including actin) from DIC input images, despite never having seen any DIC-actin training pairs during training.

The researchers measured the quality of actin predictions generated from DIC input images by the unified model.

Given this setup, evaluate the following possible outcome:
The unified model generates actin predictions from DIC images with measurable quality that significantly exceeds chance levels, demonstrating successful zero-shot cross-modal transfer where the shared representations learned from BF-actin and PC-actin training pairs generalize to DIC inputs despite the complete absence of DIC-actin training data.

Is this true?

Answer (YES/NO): YES